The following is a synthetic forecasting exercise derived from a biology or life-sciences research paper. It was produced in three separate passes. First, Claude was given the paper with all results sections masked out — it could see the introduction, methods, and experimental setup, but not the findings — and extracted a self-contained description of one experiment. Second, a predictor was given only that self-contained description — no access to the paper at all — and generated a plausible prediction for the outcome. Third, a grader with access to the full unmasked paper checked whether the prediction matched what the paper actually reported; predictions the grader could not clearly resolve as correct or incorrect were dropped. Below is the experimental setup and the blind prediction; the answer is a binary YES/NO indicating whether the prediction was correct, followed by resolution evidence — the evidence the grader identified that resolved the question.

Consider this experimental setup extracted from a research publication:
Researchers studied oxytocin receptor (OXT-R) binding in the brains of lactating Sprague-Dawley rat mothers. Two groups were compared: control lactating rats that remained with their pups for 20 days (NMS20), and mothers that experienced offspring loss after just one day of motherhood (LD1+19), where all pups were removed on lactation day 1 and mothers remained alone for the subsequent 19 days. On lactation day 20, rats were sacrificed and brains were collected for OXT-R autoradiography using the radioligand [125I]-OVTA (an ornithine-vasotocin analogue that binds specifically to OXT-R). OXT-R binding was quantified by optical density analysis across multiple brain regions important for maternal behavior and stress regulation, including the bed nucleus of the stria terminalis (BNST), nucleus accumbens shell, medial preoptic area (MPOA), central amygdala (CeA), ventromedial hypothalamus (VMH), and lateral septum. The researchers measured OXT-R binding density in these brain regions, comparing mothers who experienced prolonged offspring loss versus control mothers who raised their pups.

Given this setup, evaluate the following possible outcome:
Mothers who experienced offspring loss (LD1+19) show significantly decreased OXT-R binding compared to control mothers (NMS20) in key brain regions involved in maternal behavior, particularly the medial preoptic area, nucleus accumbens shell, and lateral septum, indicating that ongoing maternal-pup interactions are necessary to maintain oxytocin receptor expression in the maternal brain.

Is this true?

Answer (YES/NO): NO